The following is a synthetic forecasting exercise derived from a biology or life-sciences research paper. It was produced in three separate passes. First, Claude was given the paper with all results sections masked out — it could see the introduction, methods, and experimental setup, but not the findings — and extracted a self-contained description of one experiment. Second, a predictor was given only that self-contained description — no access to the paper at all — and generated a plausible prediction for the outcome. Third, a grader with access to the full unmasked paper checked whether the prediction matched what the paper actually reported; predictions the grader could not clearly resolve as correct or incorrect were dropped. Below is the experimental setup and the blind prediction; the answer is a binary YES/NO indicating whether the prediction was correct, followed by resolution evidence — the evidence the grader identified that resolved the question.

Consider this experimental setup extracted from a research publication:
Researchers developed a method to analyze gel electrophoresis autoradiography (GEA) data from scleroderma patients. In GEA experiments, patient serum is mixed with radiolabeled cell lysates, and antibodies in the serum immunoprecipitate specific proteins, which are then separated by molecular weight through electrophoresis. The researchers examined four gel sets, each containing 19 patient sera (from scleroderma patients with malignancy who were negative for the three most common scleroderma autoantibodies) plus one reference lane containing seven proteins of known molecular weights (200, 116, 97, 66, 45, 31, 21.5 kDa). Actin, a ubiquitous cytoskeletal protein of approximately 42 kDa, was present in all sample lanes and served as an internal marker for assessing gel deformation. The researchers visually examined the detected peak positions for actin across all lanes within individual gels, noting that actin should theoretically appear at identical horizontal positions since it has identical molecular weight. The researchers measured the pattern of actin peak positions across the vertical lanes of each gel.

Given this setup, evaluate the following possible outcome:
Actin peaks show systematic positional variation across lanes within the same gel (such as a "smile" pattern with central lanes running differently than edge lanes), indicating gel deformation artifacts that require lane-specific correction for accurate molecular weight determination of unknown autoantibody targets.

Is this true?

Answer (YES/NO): YES